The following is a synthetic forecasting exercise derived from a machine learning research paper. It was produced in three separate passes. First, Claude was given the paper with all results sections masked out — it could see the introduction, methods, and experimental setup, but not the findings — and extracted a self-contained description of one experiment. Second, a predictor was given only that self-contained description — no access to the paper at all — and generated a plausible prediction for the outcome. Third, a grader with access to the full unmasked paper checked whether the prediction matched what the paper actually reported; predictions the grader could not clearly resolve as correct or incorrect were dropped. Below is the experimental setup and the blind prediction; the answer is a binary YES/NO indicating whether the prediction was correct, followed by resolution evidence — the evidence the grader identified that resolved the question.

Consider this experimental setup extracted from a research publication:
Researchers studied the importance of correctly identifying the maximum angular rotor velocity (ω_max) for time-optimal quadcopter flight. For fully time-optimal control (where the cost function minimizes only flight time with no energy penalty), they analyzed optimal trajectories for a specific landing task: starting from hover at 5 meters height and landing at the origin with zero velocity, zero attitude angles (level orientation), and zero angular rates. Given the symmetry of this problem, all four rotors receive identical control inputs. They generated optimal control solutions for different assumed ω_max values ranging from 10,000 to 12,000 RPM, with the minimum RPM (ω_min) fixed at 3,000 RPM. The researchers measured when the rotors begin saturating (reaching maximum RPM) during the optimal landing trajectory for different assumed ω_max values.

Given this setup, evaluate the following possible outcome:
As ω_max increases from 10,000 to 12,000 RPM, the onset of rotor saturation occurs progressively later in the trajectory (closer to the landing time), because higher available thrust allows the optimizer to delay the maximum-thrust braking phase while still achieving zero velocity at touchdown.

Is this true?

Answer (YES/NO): YES